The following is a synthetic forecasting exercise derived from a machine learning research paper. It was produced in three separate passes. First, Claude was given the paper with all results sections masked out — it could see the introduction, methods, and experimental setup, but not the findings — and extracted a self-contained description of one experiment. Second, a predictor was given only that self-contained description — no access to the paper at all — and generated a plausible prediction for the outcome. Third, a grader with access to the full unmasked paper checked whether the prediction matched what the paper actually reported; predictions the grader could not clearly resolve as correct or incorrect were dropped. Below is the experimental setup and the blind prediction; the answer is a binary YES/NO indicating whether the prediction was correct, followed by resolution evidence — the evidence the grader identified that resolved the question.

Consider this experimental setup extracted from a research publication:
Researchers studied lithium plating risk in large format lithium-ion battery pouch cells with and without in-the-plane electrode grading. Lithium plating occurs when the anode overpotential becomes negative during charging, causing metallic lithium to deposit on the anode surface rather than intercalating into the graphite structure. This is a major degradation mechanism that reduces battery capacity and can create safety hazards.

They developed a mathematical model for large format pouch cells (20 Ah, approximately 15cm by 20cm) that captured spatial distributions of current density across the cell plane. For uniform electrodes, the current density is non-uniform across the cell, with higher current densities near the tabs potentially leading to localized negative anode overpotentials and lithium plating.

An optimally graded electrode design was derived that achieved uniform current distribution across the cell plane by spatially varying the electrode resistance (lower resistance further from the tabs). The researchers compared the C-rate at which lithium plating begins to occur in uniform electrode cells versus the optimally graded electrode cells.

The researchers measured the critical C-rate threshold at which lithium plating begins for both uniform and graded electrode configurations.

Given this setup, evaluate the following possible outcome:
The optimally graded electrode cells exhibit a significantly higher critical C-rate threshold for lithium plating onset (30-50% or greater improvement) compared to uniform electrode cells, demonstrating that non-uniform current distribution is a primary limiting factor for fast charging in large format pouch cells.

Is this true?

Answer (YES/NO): YES